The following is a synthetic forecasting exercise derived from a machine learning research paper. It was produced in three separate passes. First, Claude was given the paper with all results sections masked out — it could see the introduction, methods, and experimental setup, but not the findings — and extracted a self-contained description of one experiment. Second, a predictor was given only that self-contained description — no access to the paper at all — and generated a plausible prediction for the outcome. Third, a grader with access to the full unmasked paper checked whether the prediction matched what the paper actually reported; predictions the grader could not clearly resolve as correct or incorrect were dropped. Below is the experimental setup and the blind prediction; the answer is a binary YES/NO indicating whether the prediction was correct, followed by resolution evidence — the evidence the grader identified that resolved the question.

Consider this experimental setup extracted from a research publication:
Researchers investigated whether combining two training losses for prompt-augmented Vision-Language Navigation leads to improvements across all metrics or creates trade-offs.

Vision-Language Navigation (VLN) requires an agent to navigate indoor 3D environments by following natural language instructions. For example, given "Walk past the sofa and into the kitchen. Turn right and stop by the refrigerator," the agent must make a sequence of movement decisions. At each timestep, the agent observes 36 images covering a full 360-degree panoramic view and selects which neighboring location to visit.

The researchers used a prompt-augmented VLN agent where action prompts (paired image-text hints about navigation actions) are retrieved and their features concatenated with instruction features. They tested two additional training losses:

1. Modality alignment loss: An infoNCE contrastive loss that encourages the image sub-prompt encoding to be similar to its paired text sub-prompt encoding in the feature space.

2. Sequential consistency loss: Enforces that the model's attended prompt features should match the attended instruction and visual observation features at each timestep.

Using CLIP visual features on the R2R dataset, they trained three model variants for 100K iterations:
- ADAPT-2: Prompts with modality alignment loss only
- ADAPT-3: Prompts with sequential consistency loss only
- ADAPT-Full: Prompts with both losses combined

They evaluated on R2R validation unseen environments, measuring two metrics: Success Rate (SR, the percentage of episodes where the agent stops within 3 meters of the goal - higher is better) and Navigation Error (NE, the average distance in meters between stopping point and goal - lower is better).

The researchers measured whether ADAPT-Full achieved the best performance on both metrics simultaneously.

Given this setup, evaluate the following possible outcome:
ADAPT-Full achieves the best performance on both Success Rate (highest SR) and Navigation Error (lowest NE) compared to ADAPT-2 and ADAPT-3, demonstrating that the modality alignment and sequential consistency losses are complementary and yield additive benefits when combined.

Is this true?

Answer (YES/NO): NO